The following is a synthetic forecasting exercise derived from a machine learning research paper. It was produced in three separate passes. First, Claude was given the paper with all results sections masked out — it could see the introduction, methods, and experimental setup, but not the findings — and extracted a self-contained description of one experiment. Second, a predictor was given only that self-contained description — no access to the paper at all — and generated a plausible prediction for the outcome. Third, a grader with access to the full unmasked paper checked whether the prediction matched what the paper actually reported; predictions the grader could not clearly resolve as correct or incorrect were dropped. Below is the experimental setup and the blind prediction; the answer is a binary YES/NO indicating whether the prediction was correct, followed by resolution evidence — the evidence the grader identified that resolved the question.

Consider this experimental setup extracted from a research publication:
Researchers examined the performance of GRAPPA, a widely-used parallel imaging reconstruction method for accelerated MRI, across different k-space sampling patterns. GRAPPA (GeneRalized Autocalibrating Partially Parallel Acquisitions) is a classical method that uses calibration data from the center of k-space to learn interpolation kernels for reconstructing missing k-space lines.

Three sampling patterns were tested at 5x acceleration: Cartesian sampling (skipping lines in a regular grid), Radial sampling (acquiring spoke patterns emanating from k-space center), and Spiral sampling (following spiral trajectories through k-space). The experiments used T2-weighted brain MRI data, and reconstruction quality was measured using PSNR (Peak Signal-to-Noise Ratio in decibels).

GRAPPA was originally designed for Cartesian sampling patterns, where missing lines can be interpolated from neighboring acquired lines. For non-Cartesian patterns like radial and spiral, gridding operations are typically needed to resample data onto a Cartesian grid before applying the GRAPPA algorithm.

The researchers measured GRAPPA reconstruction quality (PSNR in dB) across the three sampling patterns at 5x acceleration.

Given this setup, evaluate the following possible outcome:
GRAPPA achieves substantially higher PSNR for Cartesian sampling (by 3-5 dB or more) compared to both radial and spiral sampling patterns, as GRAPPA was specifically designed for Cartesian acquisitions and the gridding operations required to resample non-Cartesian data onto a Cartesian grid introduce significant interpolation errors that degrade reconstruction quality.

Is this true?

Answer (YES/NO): NO